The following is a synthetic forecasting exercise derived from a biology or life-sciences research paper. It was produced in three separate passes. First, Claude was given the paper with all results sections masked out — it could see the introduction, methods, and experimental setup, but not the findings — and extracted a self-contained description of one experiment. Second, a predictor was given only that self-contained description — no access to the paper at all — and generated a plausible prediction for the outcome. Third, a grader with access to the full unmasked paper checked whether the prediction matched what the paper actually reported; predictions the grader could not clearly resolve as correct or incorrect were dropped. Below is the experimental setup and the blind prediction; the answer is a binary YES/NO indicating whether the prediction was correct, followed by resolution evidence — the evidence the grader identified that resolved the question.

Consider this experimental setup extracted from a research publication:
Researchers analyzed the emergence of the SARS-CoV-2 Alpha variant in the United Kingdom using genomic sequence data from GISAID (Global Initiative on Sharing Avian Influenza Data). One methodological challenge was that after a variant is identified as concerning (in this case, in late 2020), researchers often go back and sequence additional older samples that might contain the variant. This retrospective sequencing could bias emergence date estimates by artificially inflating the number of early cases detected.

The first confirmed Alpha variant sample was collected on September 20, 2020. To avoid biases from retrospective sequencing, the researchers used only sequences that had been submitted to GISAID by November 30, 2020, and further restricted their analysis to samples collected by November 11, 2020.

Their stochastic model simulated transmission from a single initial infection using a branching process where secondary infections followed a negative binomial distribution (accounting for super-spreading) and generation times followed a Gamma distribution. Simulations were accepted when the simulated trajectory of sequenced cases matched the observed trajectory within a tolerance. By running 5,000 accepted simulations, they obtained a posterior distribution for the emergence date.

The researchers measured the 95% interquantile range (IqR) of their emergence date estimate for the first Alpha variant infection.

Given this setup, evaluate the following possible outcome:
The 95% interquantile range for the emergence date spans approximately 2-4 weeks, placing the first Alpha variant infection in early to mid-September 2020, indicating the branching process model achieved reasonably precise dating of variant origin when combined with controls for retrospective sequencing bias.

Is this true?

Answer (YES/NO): NO